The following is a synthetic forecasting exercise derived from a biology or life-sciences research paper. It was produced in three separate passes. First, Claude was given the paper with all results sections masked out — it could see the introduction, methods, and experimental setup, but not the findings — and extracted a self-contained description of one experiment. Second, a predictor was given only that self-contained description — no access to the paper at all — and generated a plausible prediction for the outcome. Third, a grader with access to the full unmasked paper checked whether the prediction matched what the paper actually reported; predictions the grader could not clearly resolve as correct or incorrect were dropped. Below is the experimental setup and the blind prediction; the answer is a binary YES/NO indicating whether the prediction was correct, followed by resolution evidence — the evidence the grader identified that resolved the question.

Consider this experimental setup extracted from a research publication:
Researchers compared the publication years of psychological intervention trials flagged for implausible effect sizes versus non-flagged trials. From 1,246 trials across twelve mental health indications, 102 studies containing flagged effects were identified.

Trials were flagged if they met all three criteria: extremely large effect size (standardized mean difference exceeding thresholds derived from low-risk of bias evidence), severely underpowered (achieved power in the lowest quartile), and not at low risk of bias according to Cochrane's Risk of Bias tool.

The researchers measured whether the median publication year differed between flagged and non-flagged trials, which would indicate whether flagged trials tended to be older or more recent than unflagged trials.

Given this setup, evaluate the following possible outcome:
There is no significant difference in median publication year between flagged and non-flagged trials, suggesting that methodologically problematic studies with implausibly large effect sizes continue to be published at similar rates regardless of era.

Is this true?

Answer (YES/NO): YES